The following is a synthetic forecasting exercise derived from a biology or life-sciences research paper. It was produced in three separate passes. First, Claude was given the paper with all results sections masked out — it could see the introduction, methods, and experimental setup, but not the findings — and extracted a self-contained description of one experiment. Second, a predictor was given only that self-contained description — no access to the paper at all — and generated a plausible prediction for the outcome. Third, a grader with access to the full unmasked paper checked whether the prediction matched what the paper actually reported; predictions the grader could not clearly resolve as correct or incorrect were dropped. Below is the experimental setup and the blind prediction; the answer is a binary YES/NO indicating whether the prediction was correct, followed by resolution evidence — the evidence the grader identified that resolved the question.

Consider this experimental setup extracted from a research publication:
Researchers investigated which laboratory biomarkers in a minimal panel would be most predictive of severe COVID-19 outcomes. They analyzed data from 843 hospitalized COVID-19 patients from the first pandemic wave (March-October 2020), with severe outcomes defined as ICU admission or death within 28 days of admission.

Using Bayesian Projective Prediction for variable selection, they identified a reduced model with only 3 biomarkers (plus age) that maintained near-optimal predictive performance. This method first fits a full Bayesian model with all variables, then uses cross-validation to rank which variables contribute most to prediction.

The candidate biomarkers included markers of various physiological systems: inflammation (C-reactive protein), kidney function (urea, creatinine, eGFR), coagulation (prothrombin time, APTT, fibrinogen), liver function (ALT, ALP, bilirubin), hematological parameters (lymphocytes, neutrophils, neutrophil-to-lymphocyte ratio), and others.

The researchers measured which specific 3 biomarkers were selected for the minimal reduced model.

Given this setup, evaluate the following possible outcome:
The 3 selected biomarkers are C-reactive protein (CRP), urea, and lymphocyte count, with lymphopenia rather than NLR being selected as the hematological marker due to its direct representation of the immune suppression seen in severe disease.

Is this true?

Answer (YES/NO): NO